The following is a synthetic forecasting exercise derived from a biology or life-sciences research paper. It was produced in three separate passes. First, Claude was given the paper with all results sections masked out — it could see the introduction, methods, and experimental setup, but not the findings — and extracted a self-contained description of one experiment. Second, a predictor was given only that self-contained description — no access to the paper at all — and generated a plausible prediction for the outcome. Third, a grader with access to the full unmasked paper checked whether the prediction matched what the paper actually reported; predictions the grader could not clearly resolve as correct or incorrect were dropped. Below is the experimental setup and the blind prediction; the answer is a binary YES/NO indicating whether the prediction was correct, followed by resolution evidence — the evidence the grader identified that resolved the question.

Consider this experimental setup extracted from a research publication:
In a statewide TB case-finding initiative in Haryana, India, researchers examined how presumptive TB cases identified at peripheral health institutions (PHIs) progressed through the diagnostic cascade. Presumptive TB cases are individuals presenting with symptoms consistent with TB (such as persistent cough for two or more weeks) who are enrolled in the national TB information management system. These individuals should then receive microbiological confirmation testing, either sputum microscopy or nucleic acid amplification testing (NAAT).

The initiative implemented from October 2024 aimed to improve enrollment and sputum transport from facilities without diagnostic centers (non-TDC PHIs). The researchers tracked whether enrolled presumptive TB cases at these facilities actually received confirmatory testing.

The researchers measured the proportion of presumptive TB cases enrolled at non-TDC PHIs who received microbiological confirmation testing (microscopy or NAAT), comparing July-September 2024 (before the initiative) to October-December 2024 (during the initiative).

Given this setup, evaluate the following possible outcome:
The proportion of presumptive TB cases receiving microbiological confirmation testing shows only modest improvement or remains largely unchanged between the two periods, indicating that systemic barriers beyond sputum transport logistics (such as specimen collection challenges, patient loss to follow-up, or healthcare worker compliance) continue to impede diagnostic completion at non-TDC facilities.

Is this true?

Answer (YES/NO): NO